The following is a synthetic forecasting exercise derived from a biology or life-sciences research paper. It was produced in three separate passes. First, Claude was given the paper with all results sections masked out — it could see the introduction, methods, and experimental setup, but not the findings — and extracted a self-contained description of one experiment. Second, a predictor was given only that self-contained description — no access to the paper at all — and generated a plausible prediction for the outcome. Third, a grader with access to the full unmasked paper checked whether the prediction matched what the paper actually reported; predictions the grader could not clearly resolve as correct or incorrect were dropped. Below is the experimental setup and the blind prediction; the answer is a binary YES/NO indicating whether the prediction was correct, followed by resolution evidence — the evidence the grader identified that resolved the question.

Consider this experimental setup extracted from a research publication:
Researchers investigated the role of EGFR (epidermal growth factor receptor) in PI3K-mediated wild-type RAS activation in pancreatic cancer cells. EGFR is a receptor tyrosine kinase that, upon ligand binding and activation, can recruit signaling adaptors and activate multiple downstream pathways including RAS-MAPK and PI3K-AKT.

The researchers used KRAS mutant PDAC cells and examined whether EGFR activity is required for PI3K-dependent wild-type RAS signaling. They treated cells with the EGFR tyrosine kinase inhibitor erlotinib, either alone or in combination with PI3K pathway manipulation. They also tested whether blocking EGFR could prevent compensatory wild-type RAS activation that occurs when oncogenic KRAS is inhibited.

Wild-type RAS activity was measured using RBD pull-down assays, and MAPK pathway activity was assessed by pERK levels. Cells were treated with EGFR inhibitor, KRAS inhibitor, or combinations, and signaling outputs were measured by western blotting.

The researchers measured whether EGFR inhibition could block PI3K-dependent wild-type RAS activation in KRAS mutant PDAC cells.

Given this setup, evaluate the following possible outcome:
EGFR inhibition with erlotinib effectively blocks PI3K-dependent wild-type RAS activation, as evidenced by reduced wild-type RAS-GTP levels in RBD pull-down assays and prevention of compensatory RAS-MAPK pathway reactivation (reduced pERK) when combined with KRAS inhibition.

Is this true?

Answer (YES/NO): NO